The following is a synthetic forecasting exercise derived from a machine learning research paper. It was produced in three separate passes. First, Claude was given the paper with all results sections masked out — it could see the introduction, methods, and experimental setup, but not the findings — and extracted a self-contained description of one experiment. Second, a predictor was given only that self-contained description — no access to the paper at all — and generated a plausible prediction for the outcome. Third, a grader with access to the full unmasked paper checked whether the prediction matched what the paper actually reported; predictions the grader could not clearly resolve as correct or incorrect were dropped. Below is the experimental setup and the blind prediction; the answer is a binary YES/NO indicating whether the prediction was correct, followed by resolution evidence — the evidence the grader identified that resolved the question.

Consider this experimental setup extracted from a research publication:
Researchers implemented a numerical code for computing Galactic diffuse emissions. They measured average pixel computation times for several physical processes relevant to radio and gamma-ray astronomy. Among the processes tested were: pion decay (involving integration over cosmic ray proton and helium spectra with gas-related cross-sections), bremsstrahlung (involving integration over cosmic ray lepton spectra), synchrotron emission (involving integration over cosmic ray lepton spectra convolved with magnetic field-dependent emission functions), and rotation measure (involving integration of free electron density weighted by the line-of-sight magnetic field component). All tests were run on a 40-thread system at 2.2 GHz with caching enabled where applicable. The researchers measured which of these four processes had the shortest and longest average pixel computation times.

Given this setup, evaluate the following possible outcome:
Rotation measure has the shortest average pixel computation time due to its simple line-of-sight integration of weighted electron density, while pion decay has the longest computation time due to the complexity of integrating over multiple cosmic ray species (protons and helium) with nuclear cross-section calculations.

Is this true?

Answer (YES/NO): NO